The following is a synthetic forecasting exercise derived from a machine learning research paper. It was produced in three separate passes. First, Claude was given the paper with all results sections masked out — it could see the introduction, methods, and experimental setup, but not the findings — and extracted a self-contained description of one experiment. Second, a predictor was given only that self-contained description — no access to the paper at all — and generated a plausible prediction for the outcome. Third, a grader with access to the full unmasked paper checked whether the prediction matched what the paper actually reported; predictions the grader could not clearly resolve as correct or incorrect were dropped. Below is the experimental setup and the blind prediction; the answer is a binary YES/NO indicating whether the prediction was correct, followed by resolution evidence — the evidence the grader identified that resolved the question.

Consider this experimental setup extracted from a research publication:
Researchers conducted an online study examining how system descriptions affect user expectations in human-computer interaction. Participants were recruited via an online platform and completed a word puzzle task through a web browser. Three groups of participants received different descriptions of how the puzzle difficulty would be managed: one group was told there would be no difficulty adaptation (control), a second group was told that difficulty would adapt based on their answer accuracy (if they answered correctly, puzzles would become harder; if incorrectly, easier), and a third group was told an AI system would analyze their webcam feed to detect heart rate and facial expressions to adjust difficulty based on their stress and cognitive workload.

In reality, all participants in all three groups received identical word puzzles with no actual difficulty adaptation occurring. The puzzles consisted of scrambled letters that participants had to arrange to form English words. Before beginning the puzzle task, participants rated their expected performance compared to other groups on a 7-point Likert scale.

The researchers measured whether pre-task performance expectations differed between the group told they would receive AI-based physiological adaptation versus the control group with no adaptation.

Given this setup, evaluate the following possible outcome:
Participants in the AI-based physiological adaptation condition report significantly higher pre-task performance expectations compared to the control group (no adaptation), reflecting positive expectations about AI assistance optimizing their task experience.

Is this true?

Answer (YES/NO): NO